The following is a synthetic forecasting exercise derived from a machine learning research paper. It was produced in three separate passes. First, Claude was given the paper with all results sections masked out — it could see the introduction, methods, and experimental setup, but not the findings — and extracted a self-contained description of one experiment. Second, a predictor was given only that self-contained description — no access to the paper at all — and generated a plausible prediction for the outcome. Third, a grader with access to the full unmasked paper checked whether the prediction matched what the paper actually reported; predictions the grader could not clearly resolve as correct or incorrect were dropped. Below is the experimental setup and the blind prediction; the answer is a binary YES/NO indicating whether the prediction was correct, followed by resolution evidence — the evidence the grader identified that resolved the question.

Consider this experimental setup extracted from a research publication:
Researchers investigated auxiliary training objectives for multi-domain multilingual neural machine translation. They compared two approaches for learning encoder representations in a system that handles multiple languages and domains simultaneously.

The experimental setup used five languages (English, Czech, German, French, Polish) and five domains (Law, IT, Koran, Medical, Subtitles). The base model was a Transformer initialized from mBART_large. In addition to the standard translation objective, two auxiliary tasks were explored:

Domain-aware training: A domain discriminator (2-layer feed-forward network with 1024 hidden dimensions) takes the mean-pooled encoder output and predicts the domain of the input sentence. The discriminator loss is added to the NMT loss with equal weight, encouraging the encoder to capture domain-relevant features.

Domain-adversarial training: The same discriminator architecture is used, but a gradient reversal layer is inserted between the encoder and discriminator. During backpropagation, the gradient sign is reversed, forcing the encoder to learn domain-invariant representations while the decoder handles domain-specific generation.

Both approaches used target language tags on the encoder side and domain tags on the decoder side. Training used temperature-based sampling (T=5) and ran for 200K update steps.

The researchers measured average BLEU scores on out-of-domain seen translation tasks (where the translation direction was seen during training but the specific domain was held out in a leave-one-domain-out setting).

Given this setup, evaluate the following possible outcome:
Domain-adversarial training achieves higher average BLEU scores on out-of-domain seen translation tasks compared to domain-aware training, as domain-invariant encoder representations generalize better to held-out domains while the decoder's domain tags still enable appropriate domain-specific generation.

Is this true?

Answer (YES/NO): NO